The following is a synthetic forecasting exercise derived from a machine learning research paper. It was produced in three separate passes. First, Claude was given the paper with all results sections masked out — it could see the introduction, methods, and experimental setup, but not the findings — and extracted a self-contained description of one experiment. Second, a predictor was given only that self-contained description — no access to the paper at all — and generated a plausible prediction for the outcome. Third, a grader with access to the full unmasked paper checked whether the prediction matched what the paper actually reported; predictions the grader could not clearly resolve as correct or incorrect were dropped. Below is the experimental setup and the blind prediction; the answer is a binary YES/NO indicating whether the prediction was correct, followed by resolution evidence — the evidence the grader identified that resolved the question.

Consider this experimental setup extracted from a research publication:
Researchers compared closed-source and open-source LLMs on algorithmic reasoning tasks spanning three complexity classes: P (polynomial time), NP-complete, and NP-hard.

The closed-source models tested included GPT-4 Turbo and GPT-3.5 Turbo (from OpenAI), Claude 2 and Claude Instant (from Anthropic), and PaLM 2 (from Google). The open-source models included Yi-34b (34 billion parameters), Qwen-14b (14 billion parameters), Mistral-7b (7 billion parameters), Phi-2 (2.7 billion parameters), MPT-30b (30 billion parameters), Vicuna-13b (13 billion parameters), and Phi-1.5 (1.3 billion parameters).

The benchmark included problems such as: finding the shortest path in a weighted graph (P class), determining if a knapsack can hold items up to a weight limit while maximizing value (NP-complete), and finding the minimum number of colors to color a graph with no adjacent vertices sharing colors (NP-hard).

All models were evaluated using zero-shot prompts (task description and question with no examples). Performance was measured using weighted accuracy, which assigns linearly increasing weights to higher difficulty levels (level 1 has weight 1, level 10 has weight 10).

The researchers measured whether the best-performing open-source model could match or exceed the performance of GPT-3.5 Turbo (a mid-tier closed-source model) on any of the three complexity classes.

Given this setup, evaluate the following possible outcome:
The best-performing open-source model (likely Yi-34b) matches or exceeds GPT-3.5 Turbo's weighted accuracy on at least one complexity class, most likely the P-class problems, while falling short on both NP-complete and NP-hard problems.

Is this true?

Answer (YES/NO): NO